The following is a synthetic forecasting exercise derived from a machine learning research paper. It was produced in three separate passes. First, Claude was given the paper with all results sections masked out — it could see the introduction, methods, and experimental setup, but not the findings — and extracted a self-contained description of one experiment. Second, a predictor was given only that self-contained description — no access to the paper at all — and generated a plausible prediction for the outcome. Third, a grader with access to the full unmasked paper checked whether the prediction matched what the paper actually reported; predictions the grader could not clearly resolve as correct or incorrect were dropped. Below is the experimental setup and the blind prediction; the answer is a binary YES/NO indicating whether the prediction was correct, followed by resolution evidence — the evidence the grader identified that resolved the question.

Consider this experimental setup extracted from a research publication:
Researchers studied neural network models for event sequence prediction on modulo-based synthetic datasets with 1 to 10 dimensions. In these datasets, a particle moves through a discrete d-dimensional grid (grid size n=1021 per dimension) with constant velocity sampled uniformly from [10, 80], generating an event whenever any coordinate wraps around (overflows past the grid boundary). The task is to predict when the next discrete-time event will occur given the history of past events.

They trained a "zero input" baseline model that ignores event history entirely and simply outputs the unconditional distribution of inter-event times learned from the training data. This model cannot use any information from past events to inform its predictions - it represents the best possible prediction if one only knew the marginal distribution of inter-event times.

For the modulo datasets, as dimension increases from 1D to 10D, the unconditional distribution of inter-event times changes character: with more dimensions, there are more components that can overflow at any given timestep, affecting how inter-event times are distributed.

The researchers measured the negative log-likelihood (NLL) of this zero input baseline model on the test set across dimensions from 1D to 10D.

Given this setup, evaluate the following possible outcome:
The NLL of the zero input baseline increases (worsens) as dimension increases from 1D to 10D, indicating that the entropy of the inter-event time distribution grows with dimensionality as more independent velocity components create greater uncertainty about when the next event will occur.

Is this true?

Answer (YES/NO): NO